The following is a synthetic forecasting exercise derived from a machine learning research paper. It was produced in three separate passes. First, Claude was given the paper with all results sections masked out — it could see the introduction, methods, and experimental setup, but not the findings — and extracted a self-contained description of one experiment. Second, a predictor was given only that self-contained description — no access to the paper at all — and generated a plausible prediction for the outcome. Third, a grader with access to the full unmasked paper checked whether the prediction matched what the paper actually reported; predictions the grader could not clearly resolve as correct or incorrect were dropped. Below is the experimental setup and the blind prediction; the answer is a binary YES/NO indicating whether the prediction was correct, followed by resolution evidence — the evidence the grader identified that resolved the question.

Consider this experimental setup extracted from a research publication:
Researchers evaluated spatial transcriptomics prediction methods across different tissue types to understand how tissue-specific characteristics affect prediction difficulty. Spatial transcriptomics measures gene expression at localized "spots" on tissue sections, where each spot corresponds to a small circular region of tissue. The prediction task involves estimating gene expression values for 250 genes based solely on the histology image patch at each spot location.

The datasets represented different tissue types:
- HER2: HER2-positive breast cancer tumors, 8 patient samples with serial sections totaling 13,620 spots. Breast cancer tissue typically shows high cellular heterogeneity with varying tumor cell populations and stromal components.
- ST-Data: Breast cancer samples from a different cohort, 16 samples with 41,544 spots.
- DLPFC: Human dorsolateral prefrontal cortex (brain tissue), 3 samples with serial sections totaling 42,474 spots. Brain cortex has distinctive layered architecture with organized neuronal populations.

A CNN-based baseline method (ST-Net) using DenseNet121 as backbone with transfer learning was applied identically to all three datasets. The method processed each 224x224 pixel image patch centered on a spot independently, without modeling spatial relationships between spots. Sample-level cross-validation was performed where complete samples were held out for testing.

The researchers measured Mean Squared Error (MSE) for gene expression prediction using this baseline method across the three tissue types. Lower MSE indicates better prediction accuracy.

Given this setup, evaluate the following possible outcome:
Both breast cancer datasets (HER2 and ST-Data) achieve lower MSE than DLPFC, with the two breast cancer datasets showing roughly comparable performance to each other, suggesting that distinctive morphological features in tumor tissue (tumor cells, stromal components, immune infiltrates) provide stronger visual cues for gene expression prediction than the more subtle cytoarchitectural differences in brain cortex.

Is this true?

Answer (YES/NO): NO